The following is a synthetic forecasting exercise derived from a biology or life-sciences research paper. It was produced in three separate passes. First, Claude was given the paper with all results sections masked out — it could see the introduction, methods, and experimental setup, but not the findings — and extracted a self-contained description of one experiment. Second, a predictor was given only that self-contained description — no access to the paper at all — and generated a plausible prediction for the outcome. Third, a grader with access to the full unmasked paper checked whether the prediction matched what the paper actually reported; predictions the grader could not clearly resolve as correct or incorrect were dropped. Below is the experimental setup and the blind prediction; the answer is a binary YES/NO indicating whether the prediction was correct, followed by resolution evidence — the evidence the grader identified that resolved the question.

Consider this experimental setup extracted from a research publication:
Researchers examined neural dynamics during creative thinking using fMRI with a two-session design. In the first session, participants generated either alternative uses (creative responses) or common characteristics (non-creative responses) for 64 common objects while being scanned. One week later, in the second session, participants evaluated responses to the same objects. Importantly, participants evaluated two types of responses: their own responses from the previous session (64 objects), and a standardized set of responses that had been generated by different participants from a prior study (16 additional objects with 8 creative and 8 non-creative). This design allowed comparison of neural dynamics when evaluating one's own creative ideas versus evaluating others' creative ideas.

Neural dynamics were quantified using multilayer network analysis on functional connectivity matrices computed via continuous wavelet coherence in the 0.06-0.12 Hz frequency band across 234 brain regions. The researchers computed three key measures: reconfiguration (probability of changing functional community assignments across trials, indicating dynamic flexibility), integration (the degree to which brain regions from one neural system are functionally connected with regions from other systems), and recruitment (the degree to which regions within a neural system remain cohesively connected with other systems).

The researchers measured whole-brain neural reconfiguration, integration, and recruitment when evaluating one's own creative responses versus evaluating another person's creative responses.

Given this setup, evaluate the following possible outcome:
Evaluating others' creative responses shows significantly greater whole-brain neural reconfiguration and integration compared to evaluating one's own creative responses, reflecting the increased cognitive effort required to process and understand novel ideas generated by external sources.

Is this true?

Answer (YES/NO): NO